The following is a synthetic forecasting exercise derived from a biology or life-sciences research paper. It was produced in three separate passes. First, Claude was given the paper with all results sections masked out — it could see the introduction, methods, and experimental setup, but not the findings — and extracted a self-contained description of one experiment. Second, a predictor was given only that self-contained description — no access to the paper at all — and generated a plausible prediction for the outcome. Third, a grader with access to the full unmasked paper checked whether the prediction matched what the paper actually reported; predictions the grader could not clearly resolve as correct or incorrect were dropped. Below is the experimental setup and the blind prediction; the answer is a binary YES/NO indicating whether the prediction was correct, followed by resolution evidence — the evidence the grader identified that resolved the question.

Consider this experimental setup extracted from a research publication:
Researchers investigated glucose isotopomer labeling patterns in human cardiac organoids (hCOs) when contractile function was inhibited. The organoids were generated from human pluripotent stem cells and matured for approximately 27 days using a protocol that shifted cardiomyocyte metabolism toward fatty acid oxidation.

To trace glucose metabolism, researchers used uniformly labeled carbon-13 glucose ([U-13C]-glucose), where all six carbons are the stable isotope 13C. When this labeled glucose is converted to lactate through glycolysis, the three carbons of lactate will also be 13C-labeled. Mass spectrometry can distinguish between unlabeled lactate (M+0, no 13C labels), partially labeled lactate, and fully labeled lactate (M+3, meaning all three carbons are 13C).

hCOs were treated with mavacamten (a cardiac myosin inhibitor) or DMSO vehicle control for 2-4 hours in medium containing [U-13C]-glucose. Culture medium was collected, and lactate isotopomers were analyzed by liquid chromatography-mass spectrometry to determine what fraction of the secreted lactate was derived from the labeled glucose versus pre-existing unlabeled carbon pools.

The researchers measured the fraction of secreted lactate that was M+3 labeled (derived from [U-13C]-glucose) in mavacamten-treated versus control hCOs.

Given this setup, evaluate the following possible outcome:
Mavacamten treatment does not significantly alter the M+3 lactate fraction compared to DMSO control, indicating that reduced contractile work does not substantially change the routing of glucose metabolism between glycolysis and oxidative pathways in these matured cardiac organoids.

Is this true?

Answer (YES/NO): YES